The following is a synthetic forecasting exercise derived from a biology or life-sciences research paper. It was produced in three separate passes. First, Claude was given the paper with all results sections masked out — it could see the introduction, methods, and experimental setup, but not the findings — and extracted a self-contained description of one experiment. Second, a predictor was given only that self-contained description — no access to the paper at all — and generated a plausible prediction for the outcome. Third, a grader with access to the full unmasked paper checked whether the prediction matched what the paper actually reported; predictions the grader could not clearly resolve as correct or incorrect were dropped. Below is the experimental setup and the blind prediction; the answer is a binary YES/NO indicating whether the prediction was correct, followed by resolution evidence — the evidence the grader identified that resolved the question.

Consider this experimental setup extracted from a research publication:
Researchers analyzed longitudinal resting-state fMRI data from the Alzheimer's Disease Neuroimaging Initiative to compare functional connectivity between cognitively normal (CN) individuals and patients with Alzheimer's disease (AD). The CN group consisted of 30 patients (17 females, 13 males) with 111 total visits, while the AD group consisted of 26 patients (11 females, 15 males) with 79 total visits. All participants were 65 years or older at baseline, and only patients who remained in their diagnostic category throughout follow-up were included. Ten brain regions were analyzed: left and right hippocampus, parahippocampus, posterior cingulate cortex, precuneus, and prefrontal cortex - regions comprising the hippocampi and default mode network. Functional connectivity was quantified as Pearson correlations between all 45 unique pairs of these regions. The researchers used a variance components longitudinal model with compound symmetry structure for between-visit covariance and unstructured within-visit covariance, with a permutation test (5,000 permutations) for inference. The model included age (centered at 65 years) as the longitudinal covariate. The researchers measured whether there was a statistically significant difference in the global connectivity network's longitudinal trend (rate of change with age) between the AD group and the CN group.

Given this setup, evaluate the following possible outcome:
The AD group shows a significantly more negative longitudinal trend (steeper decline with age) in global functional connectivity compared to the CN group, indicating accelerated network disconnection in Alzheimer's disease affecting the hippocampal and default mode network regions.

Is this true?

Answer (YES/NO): NO